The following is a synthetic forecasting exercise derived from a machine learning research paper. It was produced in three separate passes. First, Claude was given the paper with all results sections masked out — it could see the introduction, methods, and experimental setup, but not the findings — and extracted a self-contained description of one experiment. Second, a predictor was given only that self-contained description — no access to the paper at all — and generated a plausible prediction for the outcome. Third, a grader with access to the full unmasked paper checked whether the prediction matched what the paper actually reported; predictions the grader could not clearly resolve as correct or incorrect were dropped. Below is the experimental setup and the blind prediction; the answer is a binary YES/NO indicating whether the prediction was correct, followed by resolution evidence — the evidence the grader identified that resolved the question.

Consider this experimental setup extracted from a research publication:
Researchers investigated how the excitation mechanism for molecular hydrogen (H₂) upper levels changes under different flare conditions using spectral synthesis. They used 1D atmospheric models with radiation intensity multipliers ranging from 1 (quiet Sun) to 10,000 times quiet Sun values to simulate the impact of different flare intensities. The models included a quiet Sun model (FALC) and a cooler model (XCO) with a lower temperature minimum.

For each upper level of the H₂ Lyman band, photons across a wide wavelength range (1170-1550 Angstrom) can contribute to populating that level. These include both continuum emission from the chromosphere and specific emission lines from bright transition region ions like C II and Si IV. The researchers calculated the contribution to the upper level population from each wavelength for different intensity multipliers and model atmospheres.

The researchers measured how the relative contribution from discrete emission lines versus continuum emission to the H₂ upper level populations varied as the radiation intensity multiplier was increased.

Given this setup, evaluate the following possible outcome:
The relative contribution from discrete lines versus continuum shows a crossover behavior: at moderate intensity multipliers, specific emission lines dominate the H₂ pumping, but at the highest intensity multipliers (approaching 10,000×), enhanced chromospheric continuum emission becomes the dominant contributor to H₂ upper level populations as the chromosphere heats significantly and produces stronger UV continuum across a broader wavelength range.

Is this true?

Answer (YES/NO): NO